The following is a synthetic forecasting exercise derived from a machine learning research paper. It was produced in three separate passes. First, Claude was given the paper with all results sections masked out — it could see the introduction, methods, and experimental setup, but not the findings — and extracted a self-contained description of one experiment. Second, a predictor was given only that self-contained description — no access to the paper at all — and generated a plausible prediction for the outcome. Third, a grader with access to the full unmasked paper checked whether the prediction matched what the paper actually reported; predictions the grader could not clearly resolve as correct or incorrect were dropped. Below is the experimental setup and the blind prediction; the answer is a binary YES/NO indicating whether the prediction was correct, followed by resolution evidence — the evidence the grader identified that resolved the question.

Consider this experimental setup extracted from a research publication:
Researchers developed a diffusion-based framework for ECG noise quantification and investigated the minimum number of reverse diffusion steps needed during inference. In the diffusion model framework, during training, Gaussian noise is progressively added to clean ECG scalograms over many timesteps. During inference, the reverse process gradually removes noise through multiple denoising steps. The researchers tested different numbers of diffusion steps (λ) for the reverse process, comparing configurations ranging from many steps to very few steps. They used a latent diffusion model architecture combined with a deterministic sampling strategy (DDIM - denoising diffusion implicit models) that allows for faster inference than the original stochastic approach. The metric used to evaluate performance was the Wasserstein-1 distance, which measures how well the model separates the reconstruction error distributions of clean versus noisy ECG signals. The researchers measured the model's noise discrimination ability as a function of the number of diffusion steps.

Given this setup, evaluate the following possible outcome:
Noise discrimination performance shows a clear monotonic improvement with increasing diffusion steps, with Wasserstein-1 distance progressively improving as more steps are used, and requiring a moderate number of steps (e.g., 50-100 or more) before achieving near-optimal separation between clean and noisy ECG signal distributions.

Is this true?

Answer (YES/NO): NO